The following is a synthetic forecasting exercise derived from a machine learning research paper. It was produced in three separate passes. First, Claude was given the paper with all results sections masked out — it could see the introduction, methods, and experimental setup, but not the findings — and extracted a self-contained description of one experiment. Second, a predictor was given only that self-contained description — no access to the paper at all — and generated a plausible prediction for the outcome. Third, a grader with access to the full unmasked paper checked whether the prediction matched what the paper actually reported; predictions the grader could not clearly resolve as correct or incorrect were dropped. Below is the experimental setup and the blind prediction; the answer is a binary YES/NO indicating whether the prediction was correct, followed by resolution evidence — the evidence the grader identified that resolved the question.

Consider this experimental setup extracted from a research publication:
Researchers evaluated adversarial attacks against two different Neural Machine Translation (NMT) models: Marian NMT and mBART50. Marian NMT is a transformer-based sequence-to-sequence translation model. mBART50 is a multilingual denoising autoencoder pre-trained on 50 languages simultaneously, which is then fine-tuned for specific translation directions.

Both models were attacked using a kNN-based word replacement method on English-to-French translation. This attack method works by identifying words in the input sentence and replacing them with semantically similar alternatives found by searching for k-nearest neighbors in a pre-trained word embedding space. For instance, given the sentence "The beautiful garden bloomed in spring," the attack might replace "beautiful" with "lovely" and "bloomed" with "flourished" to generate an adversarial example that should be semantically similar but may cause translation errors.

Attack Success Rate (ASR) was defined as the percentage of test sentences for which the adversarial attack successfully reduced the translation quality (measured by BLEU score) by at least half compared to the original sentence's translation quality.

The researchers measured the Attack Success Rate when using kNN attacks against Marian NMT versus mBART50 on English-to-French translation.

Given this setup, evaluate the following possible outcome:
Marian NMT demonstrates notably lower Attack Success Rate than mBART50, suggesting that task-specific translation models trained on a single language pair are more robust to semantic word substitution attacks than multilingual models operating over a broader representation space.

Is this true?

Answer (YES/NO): NO